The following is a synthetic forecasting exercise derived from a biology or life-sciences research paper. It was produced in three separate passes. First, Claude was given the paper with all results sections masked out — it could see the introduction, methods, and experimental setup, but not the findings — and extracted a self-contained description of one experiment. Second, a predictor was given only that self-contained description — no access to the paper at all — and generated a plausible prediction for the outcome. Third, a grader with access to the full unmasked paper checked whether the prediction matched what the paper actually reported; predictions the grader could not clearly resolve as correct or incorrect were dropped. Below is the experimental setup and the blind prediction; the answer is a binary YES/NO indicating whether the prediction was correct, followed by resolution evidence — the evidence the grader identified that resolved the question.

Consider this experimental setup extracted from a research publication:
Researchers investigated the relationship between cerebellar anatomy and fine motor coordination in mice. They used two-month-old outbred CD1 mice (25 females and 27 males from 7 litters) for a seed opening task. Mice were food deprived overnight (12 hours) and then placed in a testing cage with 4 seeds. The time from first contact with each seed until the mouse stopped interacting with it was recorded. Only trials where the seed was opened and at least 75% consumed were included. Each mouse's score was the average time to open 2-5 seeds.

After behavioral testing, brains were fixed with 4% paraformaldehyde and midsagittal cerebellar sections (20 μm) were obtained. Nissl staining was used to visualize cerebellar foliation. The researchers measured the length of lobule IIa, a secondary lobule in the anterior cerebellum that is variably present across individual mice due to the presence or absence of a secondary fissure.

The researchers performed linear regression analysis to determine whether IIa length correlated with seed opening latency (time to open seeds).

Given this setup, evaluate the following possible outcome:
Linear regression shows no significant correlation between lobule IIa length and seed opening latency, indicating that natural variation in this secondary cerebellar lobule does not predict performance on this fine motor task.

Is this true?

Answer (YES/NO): NO